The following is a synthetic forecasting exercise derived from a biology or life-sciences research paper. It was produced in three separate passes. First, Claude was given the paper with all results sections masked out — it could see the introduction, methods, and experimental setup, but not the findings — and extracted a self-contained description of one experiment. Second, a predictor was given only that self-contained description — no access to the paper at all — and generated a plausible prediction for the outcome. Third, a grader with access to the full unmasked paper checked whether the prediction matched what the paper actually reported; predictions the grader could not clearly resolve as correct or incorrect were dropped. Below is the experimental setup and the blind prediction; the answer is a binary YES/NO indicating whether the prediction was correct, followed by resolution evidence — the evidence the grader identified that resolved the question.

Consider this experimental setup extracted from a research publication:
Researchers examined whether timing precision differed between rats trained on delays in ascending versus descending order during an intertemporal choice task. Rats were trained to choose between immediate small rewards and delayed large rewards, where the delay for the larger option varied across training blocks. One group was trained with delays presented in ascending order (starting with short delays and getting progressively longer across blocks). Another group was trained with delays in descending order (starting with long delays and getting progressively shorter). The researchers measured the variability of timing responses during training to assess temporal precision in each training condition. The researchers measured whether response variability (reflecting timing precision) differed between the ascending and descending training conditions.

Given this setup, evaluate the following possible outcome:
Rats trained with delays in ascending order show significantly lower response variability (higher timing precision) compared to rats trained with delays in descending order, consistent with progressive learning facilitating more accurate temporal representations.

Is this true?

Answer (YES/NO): YES